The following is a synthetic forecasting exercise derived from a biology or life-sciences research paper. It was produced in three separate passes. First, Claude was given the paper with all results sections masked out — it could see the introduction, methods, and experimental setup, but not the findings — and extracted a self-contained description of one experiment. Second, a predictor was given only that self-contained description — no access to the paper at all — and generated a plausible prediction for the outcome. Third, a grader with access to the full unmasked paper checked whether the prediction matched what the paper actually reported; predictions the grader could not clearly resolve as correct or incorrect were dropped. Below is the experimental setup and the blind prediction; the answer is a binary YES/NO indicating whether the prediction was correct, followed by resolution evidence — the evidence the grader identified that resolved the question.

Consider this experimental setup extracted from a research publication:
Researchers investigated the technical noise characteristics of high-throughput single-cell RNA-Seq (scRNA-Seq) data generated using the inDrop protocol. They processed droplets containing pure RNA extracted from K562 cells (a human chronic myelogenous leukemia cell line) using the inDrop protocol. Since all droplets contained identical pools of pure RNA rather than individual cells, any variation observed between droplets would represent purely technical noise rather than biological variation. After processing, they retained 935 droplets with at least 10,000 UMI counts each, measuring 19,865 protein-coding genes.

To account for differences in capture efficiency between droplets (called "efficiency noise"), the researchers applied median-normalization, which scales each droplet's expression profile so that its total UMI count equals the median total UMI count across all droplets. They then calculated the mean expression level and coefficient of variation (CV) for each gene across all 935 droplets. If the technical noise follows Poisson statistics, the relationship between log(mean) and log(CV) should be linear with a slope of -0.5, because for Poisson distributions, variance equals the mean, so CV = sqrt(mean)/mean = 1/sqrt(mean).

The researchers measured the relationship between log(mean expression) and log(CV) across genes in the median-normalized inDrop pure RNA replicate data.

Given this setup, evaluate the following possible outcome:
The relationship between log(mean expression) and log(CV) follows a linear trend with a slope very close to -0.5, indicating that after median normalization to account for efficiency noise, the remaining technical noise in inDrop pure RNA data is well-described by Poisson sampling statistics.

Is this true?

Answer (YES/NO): YES